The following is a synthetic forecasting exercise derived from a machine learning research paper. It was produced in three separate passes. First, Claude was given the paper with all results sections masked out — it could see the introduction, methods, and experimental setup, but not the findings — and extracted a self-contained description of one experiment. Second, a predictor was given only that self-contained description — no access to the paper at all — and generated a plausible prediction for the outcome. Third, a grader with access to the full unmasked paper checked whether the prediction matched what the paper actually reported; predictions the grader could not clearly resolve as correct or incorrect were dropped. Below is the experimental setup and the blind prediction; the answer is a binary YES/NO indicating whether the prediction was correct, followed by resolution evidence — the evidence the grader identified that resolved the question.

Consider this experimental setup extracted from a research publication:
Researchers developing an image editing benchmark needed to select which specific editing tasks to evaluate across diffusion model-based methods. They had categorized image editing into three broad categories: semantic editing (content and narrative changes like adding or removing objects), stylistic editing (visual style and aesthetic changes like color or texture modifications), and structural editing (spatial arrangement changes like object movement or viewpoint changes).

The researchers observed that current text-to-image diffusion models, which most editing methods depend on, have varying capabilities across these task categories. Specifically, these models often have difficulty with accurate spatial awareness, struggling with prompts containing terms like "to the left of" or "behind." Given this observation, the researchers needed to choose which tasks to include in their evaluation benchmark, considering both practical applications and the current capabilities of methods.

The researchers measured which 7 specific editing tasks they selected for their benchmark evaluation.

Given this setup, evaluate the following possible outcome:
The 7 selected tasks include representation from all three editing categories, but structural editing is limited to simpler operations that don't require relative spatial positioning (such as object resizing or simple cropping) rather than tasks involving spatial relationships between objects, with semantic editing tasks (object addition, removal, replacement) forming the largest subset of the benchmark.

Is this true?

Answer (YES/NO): NO